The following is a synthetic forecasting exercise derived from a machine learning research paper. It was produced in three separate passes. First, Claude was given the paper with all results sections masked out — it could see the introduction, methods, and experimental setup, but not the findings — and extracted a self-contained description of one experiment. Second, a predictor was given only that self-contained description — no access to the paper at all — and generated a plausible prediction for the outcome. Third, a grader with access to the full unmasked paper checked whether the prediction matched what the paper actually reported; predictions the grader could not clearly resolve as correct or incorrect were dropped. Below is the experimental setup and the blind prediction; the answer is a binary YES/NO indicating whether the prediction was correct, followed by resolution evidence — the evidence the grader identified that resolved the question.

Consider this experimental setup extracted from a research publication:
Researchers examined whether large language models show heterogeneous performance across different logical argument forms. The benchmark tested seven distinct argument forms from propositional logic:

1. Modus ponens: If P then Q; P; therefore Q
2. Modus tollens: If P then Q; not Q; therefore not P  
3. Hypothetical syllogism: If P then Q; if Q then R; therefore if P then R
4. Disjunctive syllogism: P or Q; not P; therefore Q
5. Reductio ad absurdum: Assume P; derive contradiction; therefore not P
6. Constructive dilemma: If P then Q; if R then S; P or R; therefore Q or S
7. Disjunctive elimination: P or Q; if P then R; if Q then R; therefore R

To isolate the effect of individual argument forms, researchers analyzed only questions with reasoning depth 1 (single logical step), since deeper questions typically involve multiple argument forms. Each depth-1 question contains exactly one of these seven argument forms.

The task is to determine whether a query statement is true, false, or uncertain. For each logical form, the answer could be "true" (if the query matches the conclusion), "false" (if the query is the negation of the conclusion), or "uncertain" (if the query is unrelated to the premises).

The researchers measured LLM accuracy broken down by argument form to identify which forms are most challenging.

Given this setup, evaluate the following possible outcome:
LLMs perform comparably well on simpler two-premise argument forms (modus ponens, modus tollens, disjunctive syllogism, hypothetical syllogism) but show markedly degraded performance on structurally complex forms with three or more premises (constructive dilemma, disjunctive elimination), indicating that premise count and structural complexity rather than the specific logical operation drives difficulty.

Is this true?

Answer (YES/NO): NO